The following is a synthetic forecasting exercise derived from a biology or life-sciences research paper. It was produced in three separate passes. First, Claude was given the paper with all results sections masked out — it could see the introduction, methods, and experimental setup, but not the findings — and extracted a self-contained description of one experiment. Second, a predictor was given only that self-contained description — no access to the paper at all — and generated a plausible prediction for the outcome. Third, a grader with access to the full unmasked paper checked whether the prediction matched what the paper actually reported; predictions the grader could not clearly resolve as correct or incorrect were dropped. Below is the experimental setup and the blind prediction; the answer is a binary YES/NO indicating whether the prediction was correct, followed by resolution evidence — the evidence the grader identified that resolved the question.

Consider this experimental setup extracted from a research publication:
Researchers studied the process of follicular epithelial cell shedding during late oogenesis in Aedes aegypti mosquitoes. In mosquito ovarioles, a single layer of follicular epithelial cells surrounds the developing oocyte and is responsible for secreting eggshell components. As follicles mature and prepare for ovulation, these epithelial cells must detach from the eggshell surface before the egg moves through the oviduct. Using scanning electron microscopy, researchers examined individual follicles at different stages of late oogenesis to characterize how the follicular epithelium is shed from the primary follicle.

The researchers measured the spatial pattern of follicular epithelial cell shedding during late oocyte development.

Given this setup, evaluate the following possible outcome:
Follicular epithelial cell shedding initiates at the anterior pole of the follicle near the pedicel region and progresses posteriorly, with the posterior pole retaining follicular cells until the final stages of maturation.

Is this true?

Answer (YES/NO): NO